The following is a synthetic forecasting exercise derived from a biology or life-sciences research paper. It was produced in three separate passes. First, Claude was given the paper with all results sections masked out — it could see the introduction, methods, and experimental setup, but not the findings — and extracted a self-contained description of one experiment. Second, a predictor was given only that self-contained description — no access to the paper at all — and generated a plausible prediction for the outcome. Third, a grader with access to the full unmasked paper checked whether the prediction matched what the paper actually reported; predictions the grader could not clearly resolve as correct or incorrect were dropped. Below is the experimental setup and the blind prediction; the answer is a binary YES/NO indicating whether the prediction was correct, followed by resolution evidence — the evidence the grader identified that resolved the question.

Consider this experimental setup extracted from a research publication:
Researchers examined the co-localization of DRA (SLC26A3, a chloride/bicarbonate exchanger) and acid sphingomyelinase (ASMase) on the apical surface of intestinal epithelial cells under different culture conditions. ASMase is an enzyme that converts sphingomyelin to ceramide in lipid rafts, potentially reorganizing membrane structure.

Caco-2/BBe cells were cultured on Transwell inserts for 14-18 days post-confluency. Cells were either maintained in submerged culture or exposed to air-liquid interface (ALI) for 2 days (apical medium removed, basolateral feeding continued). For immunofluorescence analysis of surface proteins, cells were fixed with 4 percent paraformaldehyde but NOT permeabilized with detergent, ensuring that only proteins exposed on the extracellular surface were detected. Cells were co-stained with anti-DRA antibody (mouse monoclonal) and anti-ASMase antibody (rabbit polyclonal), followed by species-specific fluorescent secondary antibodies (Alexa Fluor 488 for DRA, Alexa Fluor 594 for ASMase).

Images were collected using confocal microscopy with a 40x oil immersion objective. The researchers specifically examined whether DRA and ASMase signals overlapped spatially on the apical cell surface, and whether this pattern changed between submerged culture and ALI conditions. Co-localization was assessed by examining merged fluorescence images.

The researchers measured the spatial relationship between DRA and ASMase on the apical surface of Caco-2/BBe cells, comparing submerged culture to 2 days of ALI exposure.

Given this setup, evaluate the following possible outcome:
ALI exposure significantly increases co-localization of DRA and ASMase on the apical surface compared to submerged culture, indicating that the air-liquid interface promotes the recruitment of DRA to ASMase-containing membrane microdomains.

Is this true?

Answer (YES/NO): YES